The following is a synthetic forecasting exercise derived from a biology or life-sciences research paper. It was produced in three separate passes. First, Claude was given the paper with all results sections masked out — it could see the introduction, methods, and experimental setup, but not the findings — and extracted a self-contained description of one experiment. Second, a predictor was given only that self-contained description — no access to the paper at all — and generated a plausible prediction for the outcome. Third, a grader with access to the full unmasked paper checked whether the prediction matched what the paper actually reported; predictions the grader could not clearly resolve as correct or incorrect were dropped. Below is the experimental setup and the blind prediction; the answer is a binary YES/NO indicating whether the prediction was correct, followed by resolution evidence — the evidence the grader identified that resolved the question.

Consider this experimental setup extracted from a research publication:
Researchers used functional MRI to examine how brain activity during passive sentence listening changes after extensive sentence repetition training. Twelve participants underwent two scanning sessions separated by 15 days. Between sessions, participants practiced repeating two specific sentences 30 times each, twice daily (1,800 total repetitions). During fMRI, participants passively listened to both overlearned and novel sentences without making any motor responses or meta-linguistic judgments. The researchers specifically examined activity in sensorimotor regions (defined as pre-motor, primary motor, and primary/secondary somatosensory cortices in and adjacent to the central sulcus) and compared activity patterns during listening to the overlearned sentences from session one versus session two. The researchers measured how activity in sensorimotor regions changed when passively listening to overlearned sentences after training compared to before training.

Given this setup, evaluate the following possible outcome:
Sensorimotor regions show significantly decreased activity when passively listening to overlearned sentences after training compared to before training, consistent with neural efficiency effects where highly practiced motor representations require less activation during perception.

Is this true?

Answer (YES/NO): NO